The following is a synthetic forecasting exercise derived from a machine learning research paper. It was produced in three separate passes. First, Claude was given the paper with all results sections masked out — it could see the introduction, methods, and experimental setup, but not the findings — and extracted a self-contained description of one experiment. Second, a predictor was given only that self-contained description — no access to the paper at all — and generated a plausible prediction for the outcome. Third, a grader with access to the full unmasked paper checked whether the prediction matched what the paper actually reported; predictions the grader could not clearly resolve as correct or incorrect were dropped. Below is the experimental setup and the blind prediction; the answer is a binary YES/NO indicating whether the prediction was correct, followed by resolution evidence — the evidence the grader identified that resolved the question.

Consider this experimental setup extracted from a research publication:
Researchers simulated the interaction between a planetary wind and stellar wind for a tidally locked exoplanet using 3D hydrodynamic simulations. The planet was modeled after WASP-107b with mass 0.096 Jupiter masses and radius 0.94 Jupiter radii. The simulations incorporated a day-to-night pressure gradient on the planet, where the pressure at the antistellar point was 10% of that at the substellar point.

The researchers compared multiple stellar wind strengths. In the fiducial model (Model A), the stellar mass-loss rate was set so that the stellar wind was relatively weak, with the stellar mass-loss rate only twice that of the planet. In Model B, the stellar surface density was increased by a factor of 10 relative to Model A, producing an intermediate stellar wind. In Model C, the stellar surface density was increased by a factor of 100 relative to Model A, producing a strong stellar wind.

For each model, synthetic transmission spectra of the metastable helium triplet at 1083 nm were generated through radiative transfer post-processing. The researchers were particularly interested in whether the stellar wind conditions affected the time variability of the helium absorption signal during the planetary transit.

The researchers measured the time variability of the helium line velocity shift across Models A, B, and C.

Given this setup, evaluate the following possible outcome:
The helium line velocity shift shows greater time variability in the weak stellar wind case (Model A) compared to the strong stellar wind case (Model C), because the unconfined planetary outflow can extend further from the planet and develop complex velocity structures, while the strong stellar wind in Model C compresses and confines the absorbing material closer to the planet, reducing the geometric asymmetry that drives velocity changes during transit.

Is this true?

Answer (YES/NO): NO